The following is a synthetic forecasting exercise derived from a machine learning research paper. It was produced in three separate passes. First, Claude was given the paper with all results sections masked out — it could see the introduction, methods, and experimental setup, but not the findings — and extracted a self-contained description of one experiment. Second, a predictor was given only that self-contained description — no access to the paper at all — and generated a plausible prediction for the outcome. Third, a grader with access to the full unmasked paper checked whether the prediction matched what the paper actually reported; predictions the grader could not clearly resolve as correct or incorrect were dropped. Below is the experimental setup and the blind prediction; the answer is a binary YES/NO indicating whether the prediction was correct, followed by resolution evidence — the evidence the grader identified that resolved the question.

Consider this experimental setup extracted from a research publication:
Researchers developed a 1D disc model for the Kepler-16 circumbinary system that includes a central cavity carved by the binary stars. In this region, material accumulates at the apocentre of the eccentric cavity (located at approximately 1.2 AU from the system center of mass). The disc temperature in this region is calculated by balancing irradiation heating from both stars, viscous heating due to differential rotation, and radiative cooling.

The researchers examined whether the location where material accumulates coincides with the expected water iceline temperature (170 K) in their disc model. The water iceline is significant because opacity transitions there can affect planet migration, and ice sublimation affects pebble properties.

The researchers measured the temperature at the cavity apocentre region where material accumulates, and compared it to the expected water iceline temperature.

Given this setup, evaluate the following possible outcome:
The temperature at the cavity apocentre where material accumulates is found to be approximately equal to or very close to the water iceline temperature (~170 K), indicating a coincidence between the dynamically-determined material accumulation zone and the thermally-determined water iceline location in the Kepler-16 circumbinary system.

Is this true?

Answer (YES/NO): YES